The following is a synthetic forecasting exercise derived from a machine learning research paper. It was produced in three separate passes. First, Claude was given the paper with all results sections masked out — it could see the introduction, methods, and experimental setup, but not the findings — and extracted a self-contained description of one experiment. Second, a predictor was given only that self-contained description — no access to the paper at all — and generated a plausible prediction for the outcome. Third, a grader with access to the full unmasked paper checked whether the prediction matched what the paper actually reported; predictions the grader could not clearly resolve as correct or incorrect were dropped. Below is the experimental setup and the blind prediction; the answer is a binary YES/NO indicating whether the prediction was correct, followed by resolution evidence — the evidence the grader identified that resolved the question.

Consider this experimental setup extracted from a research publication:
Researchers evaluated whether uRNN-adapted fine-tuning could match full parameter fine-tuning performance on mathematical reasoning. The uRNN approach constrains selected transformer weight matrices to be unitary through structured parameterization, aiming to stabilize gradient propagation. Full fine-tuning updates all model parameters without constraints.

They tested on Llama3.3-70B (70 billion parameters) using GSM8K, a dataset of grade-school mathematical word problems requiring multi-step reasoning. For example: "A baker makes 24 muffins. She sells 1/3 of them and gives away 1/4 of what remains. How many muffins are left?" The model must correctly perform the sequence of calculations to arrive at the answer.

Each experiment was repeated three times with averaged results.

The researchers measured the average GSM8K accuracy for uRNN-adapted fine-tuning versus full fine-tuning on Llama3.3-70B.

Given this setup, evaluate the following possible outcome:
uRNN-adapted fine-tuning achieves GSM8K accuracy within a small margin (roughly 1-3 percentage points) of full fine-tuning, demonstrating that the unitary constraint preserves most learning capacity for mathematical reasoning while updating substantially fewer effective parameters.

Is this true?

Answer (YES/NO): YES